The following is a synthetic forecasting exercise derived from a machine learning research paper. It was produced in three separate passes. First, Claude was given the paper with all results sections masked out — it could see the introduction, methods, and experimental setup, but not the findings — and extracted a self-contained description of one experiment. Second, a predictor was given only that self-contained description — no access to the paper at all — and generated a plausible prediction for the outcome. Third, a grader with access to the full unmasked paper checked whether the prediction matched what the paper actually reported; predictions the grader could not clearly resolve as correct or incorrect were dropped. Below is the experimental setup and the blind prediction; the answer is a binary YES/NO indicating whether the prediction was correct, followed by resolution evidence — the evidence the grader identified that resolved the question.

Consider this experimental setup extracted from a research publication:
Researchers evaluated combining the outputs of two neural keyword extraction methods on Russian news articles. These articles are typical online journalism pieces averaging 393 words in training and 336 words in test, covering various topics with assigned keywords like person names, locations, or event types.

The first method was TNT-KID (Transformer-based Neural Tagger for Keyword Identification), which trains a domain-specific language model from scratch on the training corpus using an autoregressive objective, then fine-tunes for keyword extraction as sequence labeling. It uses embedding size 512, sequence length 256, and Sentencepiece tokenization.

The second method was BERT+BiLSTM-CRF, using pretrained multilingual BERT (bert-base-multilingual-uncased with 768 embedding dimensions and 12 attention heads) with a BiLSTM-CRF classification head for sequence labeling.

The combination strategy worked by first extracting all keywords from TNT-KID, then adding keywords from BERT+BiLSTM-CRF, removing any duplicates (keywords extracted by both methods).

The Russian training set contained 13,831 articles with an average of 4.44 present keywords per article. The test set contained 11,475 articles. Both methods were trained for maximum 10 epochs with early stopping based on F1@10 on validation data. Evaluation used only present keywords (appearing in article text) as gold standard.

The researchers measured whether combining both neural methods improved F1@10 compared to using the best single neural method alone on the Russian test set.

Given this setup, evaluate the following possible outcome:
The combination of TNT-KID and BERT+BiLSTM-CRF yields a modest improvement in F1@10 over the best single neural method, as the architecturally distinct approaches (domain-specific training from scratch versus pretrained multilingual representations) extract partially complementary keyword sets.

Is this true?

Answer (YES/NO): NO